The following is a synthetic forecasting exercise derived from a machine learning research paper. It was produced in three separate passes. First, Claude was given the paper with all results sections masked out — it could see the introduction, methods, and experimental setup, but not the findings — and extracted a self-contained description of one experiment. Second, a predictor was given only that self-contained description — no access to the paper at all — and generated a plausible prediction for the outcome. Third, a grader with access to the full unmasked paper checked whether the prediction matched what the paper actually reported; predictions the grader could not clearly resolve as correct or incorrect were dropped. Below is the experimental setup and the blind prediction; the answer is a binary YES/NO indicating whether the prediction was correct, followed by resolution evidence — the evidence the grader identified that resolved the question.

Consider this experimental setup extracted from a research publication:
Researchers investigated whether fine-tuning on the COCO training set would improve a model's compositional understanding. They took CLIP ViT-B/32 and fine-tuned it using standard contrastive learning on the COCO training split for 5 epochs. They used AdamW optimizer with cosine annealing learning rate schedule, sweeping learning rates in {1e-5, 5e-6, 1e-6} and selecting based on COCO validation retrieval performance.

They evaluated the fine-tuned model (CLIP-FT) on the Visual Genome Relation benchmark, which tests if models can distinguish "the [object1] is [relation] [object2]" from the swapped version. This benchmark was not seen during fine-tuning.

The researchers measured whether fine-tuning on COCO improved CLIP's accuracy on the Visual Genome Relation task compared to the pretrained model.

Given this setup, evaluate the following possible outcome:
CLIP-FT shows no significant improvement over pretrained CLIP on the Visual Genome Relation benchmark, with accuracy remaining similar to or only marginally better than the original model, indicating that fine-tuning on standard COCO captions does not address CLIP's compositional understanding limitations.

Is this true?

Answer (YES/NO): YES